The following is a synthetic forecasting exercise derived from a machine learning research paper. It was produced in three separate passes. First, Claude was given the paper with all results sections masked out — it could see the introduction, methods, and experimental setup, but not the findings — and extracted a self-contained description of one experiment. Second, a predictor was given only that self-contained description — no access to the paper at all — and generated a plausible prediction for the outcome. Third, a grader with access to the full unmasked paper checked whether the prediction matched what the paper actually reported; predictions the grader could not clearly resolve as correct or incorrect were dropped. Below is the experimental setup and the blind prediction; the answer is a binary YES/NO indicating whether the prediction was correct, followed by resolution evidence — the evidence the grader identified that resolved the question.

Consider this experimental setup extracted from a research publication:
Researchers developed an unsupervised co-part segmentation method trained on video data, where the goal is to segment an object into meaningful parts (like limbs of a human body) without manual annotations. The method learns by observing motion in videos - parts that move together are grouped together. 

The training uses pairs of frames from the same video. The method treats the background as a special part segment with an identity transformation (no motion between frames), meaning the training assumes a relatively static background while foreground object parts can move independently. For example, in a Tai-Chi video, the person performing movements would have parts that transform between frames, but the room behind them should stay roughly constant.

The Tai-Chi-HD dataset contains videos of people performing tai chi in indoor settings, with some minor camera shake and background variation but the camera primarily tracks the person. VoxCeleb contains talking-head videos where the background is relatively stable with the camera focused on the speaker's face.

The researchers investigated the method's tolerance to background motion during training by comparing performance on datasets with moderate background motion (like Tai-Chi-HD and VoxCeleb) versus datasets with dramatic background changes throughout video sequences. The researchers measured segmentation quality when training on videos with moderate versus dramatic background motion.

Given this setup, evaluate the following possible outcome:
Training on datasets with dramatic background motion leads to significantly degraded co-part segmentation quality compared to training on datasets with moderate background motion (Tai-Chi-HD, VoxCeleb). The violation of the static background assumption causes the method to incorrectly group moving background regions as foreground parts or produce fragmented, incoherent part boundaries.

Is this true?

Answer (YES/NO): NO